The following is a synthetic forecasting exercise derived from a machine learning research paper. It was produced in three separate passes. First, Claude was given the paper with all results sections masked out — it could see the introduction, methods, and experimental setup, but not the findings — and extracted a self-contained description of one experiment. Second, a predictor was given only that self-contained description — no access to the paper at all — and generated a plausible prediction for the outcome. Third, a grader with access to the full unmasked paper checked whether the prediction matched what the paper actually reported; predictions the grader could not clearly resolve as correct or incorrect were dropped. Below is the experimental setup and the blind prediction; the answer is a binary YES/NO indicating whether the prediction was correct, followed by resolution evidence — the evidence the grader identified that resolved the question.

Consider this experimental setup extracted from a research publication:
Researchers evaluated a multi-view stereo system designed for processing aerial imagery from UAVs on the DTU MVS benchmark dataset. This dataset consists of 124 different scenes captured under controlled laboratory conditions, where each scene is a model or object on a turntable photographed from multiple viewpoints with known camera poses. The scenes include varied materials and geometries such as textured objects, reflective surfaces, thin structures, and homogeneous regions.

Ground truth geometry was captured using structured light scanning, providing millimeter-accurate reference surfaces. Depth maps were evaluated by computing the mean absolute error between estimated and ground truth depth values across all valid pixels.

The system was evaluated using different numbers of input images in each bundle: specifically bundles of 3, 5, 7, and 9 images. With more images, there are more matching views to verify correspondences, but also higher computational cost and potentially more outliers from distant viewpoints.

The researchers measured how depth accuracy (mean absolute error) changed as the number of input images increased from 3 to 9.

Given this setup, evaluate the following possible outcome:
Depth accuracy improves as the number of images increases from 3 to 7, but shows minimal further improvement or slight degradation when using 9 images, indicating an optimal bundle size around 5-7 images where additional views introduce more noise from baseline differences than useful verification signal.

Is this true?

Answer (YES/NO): NO